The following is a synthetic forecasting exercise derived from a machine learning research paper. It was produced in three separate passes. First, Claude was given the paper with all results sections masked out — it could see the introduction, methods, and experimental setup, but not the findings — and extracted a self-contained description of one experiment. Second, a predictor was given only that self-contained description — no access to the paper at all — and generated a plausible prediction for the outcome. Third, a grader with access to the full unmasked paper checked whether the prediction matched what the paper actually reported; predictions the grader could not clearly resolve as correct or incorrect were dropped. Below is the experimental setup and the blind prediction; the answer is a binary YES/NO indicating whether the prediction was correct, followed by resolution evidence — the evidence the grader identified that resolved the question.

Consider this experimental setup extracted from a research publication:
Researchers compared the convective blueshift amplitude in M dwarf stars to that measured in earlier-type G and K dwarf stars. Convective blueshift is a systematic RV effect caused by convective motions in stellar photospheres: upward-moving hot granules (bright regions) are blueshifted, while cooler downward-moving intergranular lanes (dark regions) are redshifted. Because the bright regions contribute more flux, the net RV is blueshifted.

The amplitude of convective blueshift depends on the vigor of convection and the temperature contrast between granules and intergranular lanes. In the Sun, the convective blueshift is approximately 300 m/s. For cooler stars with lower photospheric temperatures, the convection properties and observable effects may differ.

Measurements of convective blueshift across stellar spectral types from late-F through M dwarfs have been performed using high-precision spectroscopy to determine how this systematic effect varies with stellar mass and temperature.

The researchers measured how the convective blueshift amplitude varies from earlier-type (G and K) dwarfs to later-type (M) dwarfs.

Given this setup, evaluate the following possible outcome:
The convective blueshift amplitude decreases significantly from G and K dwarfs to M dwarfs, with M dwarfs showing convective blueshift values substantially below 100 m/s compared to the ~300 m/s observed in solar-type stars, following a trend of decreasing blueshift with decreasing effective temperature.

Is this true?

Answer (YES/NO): YES